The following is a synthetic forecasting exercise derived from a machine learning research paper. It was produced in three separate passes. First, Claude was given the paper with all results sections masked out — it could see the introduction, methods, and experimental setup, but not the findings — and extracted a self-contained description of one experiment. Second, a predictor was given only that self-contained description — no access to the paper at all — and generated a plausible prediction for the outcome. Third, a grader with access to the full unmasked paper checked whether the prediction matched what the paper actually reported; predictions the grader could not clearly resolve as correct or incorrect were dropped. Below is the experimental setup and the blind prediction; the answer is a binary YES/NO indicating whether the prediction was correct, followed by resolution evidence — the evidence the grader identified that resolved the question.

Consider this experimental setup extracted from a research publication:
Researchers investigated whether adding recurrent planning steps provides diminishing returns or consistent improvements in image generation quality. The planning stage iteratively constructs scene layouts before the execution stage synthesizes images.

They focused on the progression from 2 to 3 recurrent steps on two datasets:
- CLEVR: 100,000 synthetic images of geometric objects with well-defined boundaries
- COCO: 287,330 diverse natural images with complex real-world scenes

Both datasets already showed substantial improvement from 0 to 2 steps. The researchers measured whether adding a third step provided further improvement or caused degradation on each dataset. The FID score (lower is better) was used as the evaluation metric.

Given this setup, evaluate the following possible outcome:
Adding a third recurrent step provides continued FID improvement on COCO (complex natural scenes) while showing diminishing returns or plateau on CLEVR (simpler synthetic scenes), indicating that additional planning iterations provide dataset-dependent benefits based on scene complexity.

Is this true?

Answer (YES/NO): NO